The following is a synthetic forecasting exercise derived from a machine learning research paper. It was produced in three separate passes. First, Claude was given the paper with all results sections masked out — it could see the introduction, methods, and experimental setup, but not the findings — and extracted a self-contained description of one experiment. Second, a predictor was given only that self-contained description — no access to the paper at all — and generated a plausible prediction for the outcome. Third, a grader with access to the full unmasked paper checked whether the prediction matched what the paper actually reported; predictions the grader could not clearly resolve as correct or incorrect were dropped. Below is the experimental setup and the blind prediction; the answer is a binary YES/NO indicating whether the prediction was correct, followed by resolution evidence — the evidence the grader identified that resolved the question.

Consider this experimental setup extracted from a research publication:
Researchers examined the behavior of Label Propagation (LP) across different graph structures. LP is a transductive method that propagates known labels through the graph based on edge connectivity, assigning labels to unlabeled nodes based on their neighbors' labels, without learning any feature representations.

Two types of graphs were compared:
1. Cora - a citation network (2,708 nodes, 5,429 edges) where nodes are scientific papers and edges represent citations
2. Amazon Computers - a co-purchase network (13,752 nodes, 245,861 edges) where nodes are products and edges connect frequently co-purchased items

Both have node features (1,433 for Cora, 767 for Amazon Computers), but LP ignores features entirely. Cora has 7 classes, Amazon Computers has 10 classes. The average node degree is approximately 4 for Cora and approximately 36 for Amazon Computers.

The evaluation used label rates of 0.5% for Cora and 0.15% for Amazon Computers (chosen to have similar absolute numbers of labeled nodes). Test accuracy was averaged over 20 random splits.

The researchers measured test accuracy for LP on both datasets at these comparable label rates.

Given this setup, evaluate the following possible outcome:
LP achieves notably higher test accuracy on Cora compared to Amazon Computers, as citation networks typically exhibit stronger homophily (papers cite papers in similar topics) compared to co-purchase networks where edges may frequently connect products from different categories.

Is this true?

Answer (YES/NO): NO